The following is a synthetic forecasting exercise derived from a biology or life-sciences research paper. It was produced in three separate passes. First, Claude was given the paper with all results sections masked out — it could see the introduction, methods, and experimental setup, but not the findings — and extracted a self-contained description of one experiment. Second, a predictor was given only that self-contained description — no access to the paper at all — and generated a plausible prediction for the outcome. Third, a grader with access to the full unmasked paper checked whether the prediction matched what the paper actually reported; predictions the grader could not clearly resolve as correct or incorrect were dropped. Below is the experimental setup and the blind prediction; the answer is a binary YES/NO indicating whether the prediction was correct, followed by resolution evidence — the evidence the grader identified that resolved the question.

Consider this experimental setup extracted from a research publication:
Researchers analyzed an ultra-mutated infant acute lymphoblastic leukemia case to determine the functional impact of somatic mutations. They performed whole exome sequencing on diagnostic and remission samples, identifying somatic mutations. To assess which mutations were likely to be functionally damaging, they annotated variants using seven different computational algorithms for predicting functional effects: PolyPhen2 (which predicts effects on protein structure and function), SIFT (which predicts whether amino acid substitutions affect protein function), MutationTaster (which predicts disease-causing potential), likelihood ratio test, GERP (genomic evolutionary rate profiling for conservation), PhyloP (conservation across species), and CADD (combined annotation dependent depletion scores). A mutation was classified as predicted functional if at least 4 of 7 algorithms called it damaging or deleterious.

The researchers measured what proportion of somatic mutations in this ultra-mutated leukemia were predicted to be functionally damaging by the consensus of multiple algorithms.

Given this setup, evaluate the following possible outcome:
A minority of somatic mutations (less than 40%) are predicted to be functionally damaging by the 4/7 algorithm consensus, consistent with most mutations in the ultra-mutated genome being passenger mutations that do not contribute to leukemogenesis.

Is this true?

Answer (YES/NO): YES